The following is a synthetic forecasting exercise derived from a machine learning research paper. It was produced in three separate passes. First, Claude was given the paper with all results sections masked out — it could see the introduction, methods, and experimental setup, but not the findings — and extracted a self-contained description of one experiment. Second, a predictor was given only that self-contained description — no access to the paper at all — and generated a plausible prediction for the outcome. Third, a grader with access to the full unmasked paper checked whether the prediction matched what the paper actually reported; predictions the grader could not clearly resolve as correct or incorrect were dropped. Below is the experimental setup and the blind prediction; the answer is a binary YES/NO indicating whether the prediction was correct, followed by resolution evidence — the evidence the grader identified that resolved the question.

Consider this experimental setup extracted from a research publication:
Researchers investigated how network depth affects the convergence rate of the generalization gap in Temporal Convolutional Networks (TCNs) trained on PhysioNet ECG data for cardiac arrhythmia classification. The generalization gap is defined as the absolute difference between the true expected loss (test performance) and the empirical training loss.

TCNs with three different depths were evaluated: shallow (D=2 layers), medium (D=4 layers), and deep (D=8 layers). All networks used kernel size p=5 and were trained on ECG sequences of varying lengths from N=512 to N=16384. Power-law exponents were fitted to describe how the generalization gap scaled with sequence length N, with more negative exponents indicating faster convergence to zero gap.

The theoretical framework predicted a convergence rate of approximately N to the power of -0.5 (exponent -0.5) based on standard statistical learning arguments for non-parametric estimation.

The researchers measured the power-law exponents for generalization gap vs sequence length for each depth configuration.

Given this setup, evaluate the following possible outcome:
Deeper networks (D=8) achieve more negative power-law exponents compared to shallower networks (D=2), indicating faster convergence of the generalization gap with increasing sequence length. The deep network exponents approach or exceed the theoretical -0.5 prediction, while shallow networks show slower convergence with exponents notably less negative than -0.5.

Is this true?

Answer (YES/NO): NO